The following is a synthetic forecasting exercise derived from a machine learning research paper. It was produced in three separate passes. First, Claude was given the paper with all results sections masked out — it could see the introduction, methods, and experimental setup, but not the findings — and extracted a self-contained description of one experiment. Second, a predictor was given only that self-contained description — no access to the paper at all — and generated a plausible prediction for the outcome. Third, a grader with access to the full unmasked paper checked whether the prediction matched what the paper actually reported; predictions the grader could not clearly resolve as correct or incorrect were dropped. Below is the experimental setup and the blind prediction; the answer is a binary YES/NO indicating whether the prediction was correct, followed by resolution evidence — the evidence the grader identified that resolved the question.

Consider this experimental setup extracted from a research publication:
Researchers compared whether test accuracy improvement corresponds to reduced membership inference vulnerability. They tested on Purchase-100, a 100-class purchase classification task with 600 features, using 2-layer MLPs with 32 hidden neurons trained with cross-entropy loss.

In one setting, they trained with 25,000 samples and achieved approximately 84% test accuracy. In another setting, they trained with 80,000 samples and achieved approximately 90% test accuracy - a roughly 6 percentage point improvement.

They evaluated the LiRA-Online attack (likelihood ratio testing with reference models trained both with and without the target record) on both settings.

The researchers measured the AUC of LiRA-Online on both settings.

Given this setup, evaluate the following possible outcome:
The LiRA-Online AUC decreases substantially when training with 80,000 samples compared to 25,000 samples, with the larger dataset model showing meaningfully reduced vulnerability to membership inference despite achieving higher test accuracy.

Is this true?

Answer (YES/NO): YES